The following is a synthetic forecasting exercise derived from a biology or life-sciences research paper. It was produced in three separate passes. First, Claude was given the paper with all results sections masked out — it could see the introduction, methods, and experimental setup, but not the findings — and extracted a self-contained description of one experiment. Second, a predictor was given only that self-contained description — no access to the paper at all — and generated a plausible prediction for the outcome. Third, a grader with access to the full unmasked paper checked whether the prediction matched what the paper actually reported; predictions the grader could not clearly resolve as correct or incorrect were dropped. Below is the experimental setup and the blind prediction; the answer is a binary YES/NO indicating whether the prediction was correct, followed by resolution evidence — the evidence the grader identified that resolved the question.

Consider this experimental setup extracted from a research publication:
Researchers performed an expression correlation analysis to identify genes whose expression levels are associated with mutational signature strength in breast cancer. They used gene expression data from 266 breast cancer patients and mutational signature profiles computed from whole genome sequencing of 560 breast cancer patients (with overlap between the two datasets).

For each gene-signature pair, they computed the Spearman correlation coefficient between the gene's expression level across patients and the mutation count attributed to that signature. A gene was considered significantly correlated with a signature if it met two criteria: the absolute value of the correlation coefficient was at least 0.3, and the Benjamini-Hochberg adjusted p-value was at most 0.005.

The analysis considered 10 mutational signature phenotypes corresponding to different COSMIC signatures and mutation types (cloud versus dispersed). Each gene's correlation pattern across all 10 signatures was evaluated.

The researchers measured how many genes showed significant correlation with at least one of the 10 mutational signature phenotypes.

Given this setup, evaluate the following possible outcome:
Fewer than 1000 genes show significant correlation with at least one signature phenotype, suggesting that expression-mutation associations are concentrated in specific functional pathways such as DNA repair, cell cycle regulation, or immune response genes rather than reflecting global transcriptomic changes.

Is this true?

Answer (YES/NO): NO